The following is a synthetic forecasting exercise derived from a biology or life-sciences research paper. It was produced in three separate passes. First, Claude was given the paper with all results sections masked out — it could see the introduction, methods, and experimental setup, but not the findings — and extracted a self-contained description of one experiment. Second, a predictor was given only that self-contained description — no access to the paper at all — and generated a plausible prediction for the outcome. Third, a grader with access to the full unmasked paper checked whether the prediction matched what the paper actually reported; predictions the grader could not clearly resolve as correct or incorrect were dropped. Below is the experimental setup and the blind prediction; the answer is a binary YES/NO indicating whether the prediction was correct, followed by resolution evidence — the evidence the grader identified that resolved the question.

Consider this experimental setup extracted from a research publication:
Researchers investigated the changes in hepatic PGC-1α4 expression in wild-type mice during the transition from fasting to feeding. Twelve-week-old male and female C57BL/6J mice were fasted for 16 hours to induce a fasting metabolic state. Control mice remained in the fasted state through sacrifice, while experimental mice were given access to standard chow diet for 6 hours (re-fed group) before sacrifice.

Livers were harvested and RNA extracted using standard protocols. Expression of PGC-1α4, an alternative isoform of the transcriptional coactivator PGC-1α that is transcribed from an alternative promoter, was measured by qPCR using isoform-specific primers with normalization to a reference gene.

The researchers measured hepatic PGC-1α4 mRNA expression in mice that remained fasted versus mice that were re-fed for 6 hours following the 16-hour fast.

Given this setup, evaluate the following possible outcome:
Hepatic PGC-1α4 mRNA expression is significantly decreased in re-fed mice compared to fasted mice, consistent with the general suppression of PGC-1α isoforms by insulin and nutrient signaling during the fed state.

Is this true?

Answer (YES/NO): YES